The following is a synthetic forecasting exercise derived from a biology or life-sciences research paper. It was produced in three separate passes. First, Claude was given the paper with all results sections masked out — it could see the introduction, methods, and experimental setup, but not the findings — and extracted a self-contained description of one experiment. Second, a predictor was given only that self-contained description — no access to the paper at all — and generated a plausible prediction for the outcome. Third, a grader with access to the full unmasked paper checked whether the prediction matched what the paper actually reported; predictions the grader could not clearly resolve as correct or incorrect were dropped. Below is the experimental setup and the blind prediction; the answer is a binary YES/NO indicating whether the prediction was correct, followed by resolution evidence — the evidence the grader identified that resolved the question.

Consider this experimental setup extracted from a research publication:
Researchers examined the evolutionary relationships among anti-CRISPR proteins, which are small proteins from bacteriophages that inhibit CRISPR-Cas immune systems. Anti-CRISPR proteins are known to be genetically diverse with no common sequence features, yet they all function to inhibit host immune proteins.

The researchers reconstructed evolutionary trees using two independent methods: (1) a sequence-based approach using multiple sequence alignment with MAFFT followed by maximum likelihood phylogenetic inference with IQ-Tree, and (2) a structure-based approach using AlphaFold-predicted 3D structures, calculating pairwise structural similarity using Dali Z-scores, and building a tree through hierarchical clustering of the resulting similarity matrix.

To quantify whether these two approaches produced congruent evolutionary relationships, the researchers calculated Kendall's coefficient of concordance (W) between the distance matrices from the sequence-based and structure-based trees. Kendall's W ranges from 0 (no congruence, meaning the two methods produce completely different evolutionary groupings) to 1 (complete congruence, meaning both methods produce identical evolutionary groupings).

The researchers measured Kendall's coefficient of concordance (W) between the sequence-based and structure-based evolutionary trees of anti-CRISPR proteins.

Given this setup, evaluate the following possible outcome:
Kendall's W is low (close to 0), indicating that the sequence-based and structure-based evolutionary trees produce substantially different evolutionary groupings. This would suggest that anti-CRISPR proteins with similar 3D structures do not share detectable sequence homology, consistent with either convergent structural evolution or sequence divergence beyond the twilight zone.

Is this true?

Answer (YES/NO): NO